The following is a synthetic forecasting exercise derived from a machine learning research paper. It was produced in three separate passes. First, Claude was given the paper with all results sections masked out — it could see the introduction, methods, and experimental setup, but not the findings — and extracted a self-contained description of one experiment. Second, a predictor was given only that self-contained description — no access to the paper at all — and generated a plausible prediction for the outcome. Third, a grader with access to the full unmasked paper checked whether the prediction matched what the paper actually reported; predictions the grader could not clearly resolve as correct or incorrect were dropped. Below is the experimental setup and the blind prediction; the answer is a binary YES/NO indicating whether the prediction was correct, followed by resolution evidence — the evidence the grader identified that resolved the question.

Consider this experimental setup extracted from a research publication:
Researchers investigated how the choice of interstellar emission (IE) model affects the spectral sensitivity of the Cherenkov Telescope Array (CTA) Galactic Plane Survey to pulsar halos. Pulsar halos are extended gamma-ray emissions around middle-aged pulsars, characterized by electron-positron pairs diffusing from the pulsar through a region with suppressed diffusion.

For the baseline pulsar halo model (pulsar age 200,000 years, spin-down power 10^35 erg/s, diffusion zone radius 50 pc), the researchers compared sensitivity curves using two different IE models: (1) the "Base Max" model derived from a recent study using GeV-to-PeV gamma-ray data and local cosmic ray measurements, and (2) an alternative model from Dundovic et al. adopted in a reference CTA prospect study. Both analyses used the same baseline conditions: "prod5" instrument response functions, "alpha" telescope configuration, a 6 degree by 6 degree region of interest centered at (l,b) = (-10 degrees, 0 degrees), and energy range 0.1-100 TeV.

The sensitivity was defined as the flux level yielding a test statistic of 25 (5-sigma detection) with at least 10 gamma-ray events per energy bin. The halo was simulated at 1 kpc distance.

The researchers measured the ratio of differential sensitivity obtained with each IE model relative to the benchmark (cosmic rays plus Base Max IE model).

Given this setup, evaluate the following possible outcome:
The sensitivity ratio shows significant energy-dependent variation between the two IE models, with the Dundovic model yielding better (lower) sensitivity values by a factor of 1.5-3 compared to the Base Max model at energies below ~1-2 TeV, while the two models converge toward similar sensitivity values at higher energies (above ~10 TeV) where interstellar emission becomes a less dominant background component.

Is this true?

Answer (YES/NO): NO